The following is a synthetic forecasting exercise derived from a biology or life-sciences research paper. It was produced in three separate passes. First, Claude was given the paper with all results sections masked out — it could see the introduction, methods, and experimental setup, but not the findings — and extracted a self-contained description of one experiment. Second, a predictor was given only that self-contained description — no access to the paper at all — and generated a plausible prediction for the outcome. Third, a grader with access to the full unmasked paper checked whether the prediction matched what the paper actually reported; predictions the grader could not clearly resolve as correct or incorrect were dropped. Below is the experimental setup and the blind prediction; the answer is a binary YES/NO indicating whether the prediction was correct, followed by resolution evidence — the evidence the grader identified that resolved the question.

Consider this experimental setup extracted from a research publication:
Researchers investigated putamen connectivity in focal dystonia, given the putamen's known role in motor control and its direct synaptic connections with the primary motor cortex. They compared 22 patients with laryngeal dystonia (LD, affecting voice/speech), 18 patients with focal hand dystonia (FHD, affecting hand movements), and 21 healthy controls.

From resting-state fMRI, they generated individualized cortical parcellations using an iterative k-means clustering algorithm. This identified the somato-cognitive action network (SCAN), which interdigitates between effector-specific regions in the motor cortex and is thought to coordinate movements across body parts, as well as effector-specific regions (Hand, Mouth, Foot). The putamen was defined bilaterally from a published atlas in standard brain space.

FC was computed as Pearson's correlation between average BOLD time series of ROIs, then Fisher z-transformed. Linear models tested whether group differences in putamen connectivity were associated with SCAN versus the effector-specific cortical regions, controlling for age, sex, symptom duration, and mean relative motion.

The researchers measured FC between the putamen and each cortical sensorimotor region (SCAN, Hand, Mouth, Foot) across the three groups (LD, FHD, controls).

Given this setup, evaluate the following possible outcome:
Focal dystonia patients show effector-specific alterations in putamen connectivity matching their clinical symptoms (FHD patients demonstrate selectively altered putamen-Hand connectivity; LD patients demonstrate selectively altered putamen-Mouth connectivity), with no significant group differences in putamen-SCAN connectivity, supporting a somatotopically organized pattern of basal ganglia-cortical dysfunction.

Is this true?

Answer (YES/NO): NO